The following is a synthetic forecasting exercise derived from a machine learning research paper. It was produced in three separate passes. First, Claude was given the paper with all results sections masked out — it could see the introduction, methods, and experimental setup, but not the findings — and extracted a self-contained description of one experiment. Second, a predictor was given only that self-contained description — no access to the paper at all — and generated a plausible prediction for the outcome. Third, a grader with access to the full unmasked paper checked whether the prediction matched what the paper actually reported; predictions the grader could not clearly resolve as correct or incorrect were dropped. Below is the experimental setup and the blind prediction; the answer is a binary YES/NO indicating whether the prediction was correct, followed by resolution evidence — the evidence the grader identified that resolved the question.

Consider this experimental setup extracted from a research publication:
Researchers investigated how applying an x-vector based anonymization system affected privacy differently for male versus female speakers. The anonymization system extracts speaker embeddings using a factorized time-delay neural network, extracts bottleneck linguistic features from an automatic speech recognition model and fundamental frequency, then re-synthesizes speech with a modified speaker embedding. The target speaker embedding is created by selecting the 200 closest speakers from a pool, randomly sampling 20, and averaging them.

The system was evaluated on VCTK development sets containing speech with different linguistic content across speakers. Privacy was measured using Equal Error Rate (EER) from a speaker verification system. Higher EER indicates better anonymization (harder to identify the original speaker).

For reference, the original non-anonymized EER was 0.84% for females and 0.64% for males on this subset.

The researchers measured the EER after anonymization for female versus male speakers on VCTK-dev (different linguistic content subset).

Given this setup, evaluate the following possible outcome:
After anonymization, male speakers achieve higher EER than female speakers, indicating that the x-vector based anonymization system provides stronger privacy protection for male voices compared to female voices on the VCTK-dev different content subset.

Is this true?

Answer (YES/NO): NO